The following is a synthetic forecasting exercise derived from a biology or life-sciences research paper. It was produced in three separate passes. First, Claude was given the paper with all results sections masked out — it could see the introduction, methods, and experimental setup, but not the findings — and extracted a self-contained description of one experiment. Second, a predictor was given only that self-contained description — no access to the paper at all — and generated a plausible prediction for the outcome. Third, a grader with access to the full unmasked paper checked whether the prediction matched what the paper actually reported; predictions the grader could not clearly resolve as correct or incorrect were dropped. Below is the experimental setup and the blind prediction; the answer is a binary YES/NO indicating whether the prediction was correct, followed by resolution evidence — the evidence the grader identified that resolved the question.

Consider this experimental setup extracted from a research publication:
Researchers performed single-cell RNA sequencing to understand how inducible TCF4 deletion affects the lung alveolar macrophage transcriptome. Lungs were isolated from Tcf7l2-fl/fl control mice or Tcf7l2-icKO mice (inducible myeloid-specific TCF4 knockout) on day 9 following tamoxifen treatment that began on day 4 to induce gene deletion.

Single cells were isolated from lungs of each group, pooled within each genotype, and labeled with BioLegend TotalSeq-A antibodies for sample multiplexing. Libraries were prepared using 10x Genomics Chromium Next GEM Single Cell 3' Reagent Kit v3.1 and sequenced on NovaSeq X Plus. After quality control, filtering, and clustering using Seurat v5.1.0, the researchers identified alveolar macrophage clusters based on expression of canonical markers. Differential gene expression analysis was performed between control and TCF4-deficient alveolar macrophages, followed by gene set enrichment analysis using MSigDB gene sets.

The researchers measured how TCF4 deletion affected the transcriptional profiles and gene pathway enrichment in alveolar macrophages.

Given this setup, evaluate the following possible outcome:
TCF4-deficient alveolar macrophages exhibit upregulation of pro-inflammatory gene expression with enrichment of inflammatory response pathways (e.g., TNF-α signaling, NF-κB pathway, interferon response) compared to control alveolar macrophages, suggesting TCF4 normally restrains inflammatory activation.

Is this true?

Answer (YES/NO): YES